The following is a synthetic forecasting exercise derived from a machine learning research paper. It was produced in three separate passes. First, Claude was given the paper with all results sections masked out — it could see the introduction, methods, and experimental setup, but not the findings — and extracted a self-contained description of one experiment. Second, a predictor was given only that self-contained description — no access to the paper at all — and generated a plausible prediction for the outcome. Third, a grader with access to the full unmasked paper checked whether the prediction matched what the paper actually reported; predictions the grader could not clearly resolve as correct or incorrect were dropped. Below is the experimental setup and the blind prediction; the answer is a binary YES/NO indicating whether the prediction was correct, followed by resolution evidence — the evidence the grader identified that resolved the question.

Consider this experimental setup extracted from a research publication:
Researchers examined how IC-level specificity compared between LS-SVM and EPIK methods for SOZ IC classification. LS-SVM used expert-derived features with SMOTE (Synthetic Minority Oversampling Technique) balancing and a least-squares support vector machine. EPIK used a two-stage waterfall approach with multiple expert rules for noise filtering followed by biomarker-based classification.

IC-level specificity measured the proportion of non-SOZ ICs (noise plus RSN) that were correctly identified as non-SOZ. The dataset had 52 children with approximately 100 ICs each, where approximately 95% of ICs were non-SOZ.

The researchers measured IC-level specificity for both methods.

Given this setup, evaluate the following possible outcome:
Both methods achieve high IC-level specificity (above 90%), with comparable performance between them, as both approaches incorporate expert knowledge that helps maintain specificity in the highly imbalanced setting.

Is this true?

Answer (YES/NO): NO